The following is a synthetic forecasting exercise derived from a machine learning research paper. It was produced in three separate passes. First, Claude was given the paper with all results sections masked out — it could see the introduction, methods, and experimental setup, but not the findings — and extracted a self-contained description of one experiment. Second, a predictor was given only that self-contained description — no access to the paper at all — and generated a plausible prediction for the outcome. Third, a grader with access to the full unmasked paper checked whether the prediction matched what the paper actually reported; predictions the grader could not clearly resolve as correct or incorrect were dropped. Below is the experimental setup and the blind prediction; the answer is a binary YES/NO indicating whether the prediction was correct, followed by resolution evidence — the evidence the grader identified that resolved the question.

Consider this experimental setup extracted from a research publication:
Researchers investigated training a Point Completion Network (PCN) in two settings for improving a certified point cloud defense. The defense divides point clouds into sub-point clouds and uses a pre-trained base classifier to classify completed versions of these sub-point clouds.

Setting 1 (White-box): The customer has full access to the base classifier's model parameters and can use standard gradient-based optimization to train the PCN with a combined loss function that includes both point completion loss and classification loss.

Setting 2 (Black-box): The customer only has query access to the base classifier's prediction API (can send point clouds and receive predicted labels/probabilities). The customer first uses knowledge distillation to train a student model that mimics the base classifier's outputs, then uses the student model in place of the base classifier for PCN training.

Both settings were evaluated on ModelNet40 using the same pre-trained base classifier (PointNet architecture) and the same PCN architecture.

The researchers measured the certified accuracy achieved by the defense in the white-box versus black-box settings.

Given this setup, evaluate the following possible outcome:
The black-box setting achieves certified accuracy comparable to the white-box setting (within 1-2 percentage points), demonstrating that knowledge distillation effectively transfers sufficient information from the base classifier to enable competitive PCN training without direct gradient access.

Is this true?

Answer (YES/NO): YES